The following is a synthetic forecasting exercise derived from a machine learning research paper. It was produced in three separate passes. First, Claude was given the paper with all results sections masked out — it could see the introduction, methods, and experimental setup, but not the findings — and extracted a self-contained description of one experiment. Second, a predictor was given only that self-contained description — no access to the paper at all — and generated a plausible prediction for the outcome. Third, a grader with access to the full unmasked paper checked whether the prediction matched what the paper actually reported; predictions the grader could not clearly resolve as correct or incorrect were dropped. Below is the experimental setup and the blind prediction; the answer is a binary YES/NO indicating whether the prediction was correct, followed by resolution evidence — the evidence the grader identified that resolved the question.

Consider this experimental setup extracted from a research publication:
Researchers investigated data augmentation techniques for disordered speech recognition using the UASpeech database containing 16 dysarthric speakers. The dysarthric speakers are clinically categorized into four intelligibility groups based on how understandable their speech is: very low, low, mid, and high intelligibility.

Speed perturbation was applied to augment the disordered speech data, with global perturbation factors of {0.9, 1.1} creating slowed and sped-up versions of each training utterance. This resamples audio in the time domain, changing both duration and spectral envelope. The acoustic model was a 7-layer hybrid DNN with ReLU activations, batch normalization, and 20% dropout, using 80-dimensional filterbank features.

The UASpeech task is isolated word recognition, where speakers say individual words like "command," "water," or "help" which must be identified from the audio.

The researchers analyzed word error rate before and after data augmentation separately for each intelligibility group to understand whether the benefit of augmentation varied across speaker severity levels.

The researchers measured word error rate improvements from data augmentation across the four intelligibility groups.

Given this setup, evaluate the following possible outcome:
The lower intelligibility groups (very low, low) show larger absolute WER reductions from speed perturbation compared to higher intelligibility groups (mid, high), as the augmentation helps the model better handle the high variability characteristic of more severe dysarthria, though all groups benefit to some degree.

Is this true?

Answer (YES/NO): NO